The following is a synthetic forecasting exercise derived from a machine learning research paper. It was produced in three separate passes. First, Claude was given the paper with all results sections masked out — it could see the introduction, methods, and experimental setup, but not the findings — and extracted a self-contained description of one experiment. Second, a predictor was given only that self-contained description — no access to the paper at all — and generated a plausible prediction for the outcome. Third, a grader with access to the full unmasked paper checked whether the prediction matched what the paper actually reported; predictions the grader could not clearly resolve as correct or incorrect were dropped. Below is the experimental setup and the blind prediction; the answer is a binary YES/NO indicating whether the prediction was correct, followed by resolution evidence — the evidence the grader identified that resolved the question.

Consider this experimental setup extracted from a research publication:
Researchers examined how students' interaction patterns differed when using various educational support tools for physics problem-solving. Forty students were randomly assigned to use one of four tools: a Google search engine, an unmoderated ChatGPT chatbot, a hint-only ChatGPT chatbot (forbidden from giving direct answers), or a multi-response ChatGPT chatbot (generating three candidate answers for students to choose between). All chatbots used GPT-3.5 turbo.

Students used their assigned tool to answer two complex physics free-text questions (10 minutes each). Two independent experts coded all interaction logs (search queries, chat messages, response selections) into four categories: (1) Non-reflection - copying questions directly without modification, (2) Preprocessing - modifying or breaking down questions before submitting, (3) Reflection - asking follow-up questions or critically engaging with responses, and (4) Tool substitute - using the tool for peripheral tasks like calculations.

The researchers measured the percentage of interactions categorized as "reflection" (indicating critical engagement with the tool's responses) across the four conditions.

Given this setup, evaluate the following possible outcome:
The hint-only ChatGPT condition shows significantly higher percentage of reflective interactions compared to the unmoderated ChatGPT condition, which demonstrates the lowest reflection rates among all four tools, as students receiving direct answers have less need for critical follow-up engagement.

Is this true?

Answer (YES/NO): NO